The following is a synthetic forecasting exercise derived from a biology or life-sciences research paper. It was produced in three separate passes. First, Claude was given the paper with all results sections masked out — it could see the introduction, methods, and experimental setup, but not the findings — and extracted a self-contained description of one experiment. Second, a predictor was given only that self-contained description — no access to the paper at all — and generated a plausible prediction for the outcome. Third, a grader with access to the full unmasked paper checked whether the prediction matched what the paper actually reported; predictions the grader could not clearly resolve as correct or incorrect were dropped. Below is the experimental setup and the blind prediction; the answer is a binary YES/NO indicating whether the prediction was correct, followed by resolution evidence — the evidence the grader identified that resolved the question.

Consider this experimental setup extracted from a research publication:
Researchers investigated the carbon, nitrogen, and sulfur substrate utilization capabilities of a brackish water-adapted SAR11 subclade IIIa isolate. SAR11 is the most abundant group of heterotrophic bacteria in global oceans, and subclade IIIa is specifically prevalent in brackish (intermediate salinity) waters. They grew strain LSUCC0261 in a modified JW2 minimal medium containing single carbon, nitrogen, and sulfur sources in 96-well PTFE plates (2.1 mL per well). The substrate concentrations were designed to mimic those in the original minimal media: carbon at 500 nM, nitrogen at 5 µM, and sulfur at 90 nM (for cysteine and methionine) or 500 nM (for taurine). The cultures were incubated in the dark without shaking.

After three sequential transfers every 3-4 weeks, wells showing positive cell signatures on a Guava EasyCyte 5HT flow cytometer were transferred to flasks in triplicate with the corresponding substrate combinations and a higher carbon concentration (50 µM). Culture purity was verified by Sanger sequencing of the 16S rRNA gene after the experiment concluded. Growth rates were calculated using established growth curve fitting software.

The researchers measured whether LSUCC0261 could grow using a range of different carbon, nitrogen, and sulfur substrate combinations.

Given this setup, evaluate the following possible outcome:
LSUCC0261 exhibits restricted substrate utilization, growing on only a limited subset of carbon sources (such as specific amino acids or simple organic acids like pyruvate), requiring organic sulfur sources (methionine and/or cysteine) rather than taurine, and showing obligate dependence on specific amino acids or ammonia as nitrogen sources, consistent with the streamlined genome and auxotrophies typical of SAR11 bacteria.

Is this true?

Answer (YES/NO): NO